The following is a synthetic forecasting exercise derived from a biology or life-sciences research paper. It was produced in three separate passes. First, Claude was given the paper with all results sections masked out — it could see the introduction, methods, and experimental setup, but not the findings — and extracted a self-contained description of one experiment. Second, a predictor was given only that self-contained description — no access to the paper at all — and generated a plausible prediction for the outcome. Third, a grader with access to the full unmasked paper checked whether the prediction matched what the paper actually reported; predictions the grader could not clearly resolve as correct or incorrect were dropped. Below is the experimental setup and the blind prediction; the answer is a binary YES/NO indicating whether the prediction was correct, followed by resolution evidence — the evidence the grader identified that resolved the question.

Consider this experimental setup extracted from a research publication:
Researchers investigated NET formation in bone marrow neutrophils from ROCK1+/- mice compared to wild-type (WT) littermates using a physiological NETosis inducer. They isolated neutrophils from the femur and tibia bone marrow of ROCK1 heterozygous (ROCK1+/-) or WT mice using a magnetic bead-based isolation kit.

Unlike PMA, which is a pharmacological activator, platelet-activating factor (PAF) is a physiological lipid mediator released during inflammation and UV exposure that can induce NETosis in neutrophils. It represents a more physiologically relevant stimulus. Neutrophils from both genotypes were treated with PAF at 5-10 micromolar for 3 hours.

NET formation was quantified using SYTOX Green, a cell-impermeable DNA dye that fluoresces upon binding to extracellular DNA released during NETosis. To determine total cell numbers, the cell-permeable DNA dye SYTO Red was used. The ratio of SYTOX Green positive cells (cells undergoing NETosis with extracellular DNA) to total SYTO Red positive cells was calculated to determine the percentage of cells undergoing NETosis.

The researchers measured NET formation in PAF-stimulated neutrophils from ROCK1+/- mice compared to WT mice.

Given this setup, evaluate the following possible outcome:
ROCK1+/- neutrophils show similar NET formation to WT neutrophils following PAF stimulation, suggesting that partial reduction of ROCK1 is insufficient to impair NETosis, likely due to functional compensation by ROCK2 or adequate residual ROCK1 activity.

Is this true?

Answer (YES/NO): NO